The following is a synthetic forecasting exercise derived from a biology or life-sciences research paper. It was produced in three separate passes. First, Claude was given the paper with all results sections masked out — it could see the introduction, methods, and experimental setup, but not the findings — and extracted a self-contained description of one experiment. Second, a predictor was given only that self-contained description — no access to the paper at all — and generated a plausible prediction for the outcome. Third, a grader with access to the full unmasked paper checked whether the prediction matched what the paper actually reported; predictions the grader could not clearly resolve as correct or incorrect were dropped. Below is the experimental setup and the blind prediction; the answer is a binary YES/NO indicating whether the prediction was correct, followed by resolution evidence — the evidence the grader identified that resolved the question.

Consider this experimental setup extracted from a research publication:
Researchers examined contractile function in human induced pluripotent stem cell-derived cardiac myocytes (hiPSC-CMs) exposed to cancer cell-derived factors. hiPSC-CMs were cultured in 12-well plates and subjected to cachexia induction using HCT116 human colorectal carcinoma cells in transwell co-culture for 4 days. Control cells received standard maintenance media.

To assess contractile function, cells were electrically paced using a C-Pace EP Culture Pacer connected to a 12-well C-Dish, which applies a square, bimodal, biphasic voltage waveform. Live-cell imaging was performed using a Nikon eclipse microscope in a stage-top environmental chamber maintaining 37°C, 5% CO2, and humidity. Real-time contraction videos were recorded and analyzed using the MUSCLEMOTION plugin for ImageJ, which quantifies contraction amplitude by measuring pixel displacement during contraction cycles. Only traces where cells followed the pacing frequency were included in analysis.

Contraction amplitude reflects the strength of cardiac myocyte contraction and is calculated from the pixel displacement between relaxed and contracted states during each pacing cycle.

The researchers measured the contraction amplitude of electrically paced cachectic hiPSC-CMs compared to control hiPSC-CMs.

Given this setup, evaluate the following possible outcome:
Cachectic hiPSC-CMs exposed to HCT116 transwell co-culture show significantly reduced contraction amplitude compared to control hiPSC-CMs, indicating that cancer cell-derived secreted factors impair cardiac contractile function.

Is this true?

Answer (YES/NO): YES